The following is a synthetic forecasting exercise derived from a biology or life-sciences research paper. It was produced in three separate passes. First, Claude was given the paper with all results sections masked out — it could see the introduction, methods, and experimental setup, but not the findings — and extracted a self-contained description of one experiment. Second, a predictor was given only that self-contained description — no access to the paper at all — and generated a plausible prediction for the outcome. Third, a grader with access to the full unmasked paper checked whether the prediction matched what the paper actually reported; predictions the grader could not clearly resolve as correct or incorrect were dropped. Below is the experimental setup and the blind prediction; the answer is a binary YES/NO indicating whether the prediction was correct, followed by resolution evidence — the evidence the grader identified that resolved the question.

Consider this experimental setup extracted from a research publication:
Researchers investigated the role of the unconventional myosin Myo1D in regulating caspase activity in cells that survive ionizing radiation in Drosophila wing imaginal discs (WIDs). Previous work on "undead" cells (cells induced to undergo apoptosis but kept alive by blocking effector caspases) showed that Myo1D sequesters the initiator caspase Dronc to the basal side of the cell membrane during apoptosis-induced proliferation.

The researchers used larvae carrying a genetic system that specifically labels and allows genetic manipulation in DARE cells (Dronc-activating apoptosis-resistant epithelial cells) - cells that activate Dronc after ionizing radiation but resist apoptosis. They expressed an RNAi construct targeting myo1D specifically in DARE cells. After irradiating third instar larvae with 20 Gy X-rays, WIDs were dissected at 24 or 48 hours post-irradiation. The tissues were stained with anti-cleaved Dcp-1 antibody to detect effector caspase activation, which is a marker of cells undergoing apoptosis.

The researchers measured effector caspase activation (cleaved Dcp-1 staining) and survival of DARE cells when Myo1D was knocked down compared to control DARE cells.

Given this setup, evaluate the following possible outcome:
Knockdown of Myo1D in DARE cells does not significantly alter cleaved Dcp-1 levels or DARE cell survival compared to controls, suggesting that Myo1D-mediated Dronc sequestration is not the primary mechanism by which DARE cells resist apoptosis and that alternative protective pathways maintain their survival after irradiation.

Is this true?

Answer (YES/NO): NO